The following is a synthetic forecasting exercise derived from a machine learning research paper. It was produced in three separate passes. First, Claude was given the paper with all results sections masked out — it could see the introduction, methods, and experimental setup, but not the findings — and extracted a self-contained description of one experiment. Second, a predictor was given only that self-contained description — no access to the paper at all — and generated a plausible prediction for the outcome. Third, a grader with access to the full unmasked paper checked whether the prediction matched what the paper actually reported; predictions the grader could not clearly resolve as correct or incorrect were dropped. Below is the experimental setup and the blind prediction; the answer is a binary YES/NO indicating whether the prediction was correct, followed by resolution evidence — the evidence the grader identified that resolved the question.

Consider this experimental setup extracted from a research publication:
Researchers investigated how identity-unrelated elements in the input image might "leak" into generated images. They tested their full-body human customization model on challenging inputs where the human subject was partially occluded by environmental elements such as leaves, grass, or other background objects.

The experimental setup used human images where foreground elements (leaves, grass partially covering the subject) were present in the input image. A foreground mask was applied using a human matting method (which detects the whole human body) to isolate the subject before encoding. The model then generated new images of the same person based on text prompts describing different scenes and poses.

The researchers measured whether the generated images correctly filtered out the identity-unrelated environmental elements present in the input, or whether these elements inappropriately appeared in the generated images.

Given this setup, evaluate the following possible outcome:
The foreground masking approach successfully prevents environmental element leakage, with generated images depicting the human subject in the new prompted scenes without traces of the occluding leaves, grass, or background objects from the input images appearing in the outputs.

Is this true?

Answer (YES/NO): NO